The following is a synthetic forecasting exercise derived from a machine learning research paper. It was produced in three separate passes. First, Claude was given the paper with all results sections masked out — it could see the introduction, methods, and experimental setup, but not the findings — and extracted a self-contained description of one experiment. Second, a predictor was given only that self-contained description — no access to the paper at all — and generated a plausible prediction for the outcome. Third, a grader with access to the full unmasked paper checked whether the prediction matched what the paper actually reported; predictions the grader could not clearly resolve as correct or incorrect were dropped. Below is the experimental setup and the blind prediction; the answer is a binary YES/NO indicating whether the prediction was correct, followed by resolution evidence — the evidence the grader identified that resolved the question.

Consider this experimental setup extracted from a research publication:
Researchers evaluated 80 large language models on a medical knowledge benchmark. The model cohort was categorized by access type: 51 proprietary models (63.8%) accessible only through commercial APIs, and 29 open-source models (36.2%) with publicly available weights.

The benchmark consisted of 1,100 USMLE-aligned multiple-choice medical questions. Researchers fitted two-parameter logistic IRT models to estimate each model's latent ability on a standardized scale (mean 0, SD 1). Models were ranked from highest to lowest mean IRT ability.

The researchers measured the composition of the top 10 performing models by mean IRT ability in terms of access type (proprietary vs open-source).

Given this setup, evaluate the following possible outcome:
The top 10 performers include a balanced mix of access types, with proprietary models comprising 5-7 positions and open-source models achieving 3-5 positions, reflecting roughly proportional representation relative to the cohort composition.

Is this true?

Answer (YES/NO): NO